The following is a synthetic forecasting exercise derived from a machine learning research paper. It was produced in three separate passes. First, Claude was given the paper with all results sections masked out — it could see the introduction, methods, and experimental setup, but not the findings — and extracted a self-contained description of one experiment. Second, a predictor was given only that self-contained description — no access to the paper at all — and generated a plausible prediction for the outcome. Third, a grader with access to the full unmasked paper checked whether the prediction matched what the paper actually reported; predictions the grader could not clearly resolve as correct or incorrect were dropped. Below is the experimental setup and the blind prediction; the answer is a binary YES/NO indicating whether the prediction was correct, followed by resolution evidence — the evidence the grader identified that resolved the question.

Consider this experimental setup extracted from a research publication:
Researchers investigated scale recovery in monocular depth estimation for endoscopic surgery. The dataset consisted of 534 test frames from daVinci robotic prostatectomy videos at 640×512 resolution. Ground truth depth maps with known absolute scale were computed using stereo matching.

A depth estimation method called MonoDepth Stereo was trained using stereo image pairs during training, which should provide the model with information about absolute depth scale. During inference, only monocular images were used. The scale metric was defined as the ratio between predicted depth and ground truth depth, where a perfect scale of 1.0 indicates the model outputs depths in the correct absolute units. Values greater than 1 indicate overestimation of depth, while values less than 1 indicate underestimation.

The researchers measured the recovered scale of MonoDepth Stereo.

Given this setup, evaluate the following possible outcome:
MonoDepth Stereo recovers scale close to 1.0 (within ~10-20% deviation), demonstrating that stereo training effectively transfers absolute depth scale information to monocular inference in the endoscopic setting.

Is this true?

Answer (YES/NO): NO